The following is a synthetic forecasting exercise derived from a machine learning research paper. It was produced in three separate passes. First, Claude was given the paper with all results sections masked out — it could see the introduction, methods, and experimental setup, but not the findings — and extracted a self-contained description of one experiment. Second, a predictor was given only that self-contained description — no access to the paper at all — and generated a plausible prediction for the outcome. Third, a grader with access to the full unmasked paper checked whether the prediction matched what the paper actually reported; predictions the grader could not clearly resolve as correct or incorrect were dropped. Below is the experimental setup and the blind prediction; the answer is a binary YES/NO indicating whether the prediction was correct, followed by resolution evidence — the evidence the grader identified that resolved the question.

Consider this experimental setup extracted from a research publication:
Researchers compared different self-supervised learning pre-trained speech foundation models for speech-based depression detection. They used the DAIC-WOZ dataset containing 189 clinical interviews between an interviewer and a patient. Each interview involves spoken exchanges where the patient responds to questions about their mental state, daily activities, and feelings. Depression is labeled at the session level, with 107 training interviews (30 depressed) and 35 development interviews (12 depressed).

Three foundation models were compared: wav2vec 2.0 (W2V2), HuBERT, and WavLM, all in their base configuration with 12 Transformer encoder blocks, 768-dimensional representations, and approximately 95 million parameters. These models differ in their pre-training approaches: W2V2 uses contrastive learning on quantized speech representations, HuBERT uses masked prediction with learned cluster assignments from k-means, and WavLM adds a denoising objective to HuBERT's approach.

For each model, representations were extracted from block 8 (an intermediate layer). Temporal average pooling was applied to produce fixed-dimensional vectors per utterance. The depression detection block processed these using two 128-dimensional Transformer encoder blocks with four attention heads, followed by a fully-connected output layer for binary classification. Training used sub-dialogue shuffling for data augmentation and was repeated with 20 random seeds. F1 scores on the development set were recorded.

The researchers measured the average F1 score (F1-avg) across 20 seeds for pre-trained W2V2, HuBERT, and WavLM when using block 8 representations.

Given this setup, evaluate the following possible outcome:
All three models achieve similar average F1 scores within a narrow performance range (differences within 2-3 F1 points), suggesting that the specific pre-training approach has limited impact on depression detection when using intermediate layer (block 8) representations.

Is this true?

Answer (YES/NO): NO